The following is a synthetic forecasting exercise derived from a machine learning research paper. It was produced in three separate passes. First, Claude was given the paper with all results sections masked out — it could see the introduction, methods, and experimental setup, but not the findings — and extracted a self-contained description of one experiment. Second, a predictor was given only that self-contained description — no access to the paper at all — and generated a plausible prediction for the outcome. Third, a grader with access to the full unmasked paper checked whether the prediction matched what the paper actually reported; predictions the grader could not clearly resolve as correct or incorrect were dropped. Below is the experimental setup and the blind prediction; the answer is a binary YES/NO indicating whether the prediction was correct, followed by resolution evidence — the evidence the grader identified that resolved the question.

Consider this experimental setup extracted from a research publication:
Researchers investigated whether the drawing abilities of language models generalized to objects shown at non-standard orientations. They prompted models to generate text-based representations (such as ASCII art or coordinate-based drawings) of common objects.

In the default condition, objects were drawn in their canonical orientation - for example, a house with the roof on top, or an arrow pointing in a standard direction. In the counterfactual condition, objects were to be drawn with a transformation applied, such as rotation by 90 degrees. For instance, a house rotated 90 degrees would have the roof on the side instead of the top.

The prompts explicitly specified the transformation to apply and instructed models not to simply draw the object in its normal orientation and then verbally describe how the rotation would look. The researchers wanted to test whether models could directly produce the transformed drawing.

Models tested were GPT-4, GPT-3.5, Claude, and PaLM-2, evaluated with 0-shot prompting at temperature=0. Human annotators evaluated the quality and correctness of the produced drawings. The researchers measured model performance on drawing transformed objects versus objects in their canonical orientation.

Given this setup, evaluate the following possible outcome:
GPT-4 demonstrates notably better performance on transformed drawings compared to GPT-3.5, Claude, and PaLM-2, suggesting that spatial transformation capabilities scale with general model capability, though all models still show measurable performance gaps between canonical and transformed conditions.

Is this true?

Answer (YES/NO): NO